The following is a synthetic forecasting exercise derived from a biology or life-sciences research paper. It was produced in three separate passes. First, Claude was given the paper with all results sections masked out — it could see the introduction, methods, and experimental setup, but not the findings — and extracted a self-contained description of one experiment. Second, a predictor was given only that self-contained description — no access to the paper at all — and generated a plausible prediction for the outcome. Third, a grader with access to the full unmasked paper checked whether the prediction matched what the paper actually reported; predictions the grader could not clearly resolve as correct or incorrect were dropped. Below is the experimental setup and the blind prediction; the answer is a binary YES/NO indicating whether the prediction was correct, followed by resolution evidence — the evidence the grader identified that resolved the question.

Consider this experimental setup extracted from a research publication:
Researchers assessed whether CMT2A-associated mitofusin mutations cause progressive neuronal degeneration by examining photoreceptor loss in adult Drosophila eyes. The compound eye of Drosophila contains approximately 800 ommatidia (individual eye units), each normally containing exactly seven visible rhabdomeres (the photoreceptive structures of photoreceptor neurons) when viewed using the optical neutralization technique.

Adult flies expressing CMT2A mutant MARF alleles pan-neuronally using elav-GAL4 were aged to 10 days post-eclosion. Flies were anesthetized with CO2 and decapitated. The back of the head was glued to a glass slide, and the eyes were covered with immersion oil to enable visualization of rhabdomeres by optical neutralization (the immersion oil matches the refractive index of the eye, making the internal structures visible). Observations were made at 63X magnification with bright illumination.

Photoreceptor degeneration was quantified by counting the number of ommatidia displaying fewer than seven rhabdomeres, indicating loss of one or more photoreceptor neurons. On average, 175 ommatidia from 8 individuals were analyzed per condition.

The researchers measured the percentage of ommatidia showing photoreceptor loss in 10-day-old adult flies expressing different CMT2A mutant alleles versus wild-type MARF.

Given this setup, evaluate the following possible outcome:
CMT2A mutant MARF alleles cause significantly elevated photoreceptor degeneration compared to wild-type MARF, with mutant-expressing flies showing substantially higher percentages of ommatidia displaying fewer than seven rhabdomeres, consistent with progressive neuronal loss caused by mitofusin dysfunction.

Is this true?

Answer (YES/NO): NO